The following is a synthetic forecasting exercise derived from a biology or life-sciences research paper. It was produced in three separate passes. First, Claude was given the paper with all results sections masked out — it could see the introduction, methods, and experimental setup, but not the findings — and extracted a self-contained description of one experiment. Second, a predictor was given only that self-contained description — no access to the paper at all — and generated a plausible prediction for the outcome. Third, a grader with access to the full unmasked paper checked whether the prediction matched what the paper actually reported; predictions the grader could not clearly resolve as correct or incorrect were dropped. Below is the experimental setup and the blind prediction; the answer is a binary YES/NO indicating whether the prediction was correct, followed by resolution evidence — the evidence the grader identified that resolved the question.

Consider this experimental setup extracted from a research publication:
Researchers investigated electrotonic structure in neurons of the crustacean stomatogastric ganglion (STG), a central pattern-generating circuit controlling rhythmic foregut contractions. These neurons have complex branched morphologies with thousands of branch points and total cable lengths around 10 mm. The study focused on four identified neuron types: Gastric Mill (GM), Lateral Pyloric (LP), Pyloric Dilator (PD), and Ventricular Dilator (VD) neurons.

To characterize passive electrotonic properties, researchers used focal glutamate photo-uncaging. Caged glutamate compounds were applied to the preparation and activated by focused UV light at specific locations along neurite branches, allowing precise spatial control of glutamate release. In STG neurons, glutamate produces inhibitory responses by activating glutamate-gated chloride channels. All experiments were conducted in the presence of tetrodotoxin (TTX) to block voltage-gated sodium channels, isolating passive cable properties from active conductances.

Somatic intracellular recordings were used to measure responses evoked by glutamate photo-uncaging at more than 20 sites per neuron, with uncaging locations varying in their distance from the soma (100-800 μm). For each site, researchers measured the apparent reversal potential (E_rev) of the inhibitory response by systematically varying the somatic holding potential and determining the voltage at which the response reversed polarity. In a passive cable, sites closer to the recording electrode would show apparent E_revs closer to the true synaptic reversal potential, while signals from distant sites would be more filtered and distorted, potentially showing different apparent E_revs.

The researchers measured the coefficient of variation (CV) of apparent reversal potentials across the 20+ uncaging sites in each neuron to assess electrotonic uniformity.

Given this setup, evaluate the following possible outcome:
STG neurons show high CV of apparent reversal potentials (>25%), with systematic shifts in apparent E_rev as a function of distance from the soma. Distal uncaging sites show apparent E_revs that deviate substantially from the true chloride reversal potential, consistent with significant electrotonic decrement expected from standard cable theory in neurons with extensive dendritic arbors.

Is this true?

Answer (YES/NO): NO